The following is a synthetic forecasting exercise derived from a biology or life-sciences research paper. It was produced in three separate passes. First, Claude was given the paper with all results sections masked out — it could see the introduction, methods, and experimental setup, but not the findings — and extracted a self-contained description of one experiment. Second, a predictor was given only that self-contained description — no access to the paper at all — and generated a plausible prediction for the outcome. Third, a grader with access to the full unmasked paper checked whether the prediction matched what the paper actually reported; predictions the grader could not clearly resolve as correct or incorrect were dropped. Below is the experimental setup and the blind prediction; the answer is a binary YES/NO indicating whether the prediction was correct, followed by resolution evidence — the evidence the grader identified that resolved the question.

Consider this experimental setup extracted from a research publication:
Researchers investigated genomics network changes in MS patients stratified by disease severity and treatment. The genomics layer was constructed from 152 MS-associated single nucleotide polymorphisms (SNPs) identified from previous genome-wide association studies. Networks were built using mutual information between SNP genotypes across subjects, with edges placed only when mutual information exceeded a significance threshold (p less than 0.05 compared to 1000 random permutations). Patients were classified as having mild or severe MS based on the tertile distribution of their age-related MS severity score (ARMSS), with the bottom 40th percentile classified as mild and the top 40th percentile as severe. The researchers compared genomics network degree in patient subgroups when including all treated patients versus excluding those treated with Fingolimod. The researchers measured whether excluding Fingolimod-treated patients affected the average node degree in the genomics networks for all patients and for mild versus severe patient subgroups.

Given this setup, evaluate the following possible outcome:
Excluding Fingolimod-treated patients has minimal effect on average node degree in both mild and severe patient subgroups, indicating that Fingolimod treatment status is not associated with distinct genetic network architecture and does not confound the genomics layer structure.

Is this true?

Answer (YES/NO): NO